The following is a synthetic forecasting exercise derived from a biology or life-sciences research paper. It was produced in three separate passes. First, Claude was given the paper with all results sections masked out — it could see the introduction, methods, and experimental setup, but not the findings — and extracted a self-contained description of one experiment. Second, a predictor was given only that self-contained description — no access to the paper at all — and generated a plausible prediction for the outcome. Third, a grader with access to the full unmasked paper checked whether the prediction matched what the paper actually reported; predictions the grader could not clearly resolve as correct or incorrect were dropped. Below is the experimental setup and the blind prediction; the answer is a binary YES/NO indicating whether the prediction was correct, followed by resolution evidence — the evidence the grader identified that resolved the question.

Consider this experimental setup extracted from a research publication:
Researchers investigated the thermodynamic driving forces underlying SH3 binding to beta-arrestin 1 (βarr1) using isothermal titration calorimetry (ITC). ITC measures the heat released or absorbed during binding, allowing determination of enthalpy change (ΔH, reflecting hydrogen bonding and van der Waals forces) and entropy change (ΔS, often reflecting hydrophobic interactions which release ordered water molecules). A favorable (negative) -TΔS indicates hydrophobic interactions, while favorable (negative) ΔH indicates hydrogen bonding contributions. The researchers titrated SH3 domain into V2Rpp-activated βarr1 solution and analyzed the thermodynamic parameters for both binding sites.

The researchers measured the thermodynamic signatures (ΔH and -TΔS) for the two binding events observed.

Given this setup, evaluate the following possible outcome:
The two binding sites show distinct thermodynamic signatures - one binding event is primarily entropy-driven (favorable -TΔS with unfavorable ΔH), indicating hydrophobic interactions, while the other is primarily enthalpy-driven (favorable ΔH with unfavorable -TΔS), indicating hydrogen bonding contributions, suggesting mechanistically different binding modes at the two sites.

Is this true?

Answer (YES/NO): NO